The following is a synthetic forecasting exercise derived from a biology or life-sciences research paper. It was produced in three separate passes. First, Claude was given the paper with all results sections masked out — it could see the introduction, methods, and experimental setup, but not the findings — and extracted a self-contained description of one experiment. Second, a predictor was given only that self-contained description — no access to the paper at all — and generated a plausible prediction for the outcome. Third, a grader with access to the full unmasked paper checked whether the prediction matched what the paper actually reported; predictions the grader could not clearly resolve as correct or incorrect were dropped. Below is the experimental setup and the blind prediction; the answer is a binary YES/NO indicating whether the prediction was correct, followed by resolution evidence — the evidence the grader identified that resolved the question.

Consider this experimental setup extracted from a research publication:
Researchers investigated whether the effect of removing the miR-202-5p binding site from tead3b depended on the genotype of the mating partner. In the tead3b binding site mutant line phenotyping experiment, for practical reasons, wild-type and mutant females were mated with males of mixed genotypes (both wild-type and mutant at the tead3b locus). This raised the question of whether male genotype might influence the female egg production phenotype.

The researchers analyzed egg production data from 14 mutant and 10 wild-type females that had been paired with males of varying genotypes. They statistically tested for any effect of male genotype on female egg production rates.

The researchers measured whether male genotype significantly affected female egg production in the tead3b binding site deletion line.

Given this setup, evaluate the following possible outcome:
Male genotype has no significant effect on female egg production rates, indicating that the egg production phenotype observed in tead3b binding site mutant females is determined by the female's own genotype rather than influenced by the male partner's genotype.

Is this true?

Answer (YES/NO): YES